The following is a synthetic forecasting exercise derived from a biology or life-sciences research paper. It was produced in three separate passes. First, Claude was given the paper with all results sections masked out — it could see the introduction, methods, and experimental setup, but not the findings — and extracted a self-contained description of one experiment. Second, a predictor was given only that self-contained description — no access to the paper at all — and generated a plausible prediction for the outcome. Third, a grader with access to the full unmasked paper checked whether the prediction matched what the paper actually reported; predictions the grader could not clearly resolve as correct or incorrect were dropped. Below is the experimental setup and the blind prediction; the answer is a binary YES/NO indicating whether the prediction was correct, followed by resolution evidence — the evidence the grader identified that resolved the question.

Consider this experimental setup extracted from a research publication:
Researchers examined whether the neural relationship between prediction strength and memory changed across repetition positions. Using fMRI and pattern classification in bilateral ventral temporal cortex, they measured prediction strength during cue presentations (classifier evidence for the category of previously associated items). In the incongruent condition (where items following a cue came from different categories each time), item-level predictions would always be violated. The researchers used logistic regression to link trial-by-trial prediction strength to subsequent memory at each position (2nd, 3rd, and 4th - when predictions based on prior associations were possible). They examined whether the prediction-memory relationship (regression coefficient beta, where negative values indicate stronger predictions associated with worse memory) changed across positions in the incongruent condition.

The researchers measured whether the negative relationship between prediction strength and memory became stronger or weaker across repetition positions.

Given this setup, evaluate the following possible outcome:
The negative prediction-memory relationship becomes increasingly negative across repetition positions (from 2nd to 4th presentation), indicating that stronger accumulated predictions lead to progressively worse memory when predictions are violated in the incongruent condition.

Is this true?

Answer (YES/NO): NO